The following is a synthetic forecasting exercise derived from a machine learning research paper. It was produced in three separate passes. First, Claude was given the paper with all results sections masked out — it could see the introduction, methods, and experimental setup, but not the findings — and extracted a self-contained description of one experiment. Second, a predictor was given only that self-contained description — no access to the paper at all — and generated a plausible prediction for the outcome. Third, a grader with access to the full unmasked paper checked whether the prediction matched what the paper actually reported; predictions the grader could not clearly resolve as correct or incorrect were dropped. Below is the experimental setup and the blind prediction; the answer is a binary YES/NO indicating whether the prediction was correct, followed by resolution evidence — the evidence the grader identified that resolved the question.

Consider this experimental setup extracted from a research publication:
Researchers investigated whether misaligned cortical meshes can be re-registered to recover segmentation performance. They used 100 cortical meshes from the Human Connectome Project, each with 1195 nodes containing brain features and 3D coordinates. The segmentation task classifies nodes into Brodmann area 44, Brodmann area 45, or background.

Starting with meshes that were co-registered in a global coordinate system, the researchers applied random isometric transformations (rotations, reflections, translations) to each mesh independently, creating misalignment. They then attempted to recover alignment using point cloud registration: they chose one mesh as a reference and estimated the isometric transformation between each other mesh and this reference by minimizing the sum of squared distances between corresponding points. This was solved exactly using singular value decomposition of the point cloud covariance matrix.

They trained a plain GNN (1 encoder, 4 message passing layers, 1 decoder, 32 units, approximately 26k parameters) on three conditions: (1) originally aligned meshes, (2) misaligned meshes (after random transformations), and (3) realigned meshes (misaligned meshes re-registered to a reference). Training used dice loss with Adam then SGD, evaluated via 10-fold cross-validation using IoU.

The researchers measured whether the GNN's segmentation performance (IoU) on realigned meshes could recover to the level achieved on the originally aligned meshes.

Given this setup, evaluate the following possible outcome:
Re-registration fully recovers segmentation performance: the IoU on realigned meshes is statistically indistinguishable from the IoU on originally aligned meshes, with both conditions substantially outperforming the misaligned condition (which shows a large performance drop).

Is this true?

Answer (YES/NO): YES